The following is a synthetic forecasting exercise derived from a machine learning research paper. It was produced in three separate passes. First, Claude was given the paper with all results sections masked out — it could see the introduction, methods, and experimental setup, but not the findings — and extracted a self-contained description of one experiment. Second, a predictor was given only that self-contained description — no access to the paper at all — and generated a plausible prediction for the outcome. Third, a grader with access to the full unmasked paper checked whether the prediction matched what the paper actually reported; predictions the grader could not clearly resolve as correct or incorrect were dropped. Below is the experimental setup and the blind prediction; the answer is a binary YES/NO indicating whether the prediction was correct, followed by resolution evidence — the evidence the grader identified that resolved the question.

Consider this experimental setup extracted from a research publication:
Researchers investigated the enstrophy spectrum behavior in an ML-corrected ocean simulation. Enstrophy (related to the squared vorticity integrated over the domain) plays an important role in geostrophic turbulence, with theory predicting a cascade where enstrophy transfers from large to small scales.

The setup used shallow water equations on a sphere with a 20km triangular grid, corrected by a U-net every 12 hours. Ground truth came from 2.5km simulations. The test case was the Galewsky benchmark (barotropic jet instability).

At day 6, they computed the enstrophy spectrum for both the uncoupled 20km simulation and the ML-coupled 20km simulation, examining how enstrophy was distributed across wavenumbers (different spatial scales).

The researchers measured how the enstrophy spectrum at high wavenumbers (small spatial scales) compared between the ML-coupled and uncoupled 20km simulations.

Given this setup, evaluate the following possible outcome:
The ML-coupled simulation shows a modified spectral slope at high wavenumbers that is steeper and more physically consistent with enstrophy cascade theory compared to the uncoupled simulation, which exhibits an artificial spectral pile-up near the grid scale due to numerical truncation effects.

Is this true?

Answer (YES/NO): NO